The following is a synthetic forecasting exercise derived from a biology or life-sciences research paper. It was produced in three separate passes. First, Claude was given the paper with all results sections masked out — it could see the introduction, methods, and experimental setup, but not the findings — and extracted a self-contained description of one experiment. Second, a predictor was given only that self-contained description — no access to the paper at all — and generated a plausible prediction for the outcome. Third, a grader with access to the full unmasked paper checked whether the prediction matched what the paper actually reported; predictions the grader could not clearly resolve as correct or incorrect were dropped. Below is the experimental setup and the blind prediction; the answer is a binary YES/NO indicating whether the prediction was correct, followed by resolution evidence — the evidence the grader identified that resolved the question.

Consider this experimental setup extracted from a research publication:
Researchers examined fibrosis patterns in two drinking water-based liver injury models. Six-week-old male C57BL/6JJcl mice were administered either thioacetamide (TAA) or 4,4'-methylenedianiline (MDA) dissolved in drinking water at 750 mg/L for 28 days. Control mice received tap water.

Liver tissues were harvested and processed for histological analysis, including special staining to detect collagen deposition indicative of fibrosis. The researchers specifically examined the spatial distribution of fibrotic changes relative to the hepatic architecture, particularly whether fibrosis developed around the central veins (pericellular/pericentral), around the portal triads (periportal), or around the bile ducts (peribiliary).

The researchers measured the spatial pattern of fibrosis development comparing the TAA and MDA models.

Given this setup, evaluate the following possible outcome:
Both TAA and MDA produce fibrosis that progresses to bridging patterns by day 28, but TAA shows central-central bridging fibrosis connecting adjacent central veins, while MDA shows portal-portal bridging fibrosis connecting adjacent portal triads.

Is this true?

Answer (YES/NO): NO